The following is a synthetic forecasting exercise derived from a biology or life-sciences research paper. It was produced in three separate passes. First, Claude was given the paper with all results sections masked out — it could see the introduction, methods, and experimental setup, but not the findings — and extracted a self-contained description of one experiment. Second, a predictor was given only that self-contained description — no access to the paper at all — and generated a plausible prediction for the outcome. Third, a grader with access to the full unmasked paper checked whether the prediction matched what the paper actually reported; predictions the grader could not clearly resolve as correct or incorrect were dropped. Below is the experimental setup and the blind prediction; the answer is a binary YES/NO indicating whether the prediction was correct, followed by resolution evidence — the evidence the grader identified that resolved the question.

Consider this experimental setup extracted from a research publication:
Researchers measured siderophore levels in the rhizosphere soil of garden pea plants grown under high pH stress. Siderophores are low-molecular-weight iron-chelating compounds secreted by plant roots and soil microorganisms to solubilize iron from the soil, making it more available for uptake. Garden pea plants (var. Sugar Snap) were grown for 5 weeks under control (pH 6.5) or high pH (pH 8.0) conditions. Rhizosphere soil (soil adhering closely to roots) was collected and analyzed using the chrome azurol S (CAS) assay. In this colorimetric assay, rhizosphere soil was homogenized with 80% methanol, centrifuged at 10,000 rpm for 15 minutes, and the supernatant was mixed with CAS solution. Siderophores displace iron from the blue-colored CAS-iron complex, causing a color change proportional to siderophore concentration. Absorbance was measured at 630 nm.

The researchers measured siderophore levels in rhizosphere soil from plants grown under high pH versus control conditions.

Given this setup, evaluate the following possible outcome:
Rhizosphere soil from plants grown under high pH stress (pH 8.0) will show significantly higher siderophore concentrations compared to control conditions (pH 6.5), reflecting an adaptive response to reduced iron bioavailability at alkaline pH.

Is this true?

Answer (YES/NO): YES